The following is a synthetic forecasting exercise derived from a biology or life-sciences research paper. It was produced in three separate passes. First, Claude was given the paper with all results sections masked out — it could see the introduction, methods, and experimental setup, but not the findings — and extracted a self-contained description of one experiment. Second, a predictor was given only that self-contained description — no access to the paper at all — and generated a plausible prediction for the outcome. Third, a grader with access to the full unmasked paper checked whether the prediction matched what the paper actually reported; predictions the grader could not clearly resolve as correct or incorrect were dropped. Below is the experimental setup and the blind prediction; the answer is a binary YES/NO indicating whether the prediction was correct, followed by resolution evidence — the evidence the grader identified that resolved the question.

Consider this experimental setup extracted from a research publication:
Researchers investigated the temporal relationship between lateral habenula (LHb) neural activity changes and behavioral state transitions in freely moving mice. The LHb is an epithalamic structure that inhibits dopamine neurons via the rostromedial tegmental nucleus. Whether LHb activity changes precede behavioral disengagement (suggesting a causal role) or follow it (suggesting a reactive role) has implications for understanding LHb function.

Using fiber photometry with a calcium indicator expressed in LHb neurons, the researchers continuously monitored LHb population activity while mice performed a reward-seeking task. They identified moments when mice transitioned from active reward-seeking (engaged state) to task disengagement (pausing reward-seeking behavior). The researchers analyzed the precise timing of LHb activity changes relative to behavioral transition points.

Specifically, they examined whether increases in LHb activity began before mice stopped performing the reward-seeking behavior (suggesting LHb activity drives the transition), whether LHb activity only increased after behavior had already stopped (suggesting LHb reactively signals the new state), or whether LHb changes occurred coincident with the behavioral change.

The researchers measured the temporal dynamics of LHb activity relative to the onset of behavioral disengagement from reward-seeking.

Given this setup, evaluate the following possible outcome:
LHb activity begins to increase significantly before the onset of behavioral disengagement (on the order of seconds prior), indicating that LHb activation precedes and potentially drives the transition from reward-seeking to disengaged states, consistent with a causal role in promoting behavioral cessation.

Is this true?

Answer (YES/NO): YES